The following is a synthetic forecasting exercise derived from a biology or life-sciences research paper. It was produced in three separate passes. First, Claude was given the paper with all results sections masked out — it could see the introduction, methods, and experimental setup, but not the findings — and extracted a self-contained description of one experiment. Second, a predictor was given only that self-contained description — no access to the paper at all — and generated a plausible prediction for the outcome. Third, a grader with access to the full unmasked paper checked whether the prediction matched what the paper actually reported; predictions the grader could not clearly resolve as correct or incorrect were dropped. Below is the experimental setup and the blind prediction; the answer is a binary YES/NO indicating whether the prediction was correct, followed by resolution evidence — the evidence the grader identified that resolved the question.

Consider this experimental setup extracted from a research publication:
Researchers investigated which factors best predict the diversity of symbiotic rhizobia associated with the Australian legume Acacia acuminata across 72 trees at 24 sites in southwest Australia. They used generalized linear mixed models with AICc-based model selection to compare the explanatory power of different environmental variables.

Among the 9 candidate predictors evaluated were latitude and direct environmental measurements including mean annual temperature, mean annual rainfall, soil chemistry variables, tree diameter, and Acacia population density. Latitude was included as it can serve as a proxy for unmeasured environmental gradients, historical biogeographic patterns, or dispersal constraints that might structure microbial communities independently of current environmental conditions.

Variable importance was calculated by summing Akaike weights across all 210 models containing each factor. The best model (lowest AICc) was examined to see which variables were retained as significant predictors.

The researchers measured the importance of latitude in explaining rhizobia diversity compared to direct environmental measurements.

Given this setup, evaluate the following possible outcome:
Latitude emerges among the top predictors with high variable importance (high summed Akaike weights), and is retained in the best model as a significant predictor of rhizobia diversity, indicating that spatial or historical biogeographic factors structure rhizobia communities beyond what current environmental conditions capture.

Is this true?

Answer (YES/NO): NO